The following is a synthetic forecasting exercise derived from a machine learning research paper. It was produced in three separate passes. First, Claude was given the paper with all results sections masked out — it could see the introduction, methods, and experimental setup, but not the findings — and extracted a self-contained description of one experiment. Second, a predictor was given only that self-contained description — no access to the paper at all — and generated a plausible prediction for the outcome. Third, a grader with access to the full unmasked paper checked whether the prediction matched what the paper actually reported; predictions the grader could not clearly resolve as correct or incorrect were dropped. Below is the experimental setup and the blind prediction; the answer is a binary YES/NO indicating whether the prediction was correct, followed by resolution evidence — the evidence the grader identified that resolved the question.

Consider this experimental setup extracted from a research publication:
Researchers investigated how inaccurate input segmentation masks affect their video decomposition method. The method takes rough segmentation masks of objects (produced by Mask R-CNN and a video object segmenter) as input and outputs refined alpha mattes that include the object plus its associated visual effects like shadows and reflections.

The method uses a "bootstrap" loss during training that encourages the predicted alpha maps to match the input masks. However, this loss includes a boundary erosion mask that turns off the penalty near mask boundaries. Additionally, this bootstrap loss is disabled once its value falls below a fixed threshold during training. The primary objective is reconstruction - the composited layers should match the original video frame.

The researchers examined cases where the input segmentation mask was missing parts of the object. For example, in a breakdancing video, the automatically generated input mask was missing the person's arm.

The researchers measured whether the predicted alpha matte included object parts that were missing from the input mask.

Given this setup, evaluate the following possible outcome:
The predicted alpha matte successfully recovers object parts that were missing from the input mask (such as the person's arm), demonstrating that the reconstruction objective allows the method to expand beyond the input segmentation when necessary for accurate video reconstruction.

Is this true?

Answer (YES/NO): YES